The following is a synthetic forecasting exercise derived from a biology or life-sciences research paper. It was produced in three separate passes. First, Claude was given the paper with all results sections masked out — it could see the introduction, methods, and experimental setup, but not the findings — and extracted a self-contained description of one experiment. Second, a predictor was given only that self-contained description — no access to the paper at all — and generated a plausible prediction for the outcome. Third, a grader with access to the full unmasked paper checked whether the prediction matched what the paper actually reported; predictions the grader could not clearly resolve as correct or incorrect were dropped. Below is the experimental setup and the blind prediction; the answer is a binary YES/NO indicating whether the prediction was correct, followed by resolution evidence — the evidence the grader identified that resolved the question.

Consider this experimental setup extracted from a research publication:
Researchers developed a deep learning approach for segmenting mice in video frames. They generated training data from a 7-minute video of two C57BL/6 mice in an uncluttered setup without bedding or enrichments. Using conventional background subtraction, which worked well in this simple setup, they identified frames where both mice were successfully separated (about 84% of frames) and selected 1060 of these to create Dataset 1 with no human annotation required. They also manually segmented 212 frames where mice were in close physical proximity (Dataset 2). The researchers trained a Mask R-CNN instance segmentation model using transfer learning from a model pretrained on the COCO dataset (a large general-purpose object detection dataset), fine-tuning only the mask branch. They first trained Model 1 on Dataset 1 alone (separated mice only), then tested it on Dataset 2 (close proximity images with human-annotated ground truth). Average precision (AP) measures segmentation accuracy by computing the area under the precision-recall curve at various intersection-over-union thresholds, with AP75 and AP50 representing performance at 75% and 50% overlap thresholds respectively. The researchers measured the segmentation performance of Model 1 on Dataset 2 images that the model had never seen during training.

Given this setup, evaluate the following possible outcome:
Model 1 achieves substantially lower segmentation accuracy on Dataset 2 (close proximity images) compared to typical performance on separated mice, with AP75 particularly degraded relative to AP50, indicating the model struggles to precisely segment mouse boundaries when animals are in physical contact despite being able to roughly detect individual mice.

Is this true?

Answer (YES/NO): NO